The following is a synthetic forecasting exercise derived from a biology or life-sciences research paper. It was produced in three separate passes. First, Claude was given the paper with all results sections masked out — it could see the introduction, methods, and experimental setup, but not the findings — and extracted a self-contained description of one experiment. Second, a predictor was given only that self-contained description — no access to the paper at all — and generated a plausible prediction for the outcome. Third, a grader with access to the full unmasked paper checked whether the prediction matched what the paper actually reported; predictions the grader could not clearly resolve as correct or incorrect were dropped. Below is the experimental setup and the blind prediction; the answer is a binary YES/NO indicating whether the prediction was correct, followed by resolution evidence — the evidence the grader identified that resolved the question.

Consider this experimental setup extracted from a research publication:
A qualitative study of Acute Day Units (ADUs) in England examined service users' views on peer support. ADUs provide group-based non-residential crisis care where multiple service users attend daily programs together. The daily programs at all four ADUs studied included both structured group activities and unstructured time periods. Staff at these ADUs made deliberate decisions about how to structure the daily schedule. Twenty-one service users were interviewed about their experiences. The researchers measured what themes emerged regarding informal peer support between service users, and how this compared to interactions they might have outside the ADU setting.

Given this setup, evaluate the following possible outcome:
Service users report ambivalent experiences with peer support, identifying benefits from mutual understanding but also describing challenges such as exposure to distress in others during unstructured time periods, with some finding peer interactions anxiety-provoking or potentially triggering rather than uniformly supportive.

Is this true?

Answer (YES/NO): NO